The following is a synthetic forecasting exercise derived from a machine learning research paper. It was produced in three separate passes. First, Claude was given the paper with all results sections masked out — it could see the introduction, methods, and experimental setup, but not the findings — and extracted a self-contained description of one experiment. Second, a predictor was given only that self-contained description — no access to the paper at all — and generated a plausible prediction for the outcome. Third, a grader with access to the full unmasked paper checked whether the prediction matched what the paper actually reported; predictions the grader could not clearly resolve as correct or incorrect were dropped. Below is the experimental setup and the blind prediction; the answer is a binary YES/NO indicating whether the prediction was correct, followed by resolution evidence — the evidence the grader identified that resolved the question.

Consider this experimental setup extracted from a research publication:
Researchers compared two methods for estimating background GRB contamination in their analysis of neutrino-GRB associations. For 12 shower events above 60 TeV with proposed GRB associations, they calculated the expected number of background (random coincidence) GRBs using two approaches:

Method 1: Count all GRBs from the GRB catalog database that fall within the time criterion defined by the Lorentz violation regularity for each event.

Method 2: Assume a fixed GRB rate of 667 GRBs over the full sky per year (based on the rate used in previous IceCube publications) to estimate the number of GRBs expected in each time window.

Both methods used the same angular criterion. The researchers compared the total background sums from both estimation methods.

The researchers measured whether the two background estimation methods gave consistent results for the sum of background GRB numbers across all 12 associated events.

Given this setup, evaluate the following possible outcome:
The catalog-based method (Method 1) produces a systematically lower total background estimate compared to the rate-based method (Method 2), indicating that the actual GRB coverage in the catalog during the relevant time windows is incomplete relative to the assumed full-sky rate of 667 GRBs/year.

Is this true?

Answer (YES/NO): NO